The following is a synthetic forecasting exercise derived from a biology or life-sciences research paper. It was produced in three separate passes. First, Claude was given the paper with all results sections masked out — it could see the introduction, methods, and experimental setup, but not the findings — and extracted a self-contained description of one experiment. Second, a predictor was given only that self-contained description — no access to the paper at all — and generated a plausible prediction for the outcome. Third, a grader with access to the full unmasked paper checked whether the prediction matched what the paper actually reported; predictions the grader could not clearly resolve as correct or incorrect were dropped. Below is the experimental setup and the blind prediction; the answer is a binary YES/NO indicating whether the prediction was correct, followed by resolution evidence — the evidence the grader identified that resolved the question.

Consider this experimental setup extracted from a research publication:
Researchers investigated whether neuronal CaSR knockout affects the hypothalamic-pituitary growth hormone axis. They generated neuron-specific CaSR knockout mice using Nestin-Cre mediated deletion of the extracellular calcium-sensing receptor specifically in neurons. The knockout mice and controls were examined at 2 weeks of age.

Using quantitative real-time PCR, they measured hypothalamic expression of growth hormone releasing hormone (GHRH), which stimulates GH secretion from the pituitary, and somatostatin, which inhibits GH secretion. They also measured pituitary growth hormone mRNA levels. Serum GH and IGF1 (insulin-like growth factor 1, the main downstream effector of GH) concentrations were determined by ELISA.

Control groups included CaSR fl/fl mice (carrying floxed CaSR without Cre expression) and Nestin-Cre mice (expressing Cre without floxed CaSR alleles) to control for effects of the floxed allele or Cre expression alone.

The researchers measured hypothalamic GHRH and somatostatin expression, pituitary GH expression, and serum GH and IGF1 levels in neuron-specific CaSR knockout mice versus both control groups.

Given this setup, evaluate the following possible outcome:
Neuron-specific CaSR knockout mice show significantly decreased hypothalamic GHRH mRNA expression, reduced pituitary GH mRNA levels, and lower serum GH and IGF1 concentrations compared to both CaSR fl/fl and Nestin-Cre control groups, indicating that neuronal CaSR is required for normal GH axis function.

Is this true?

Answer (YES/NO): YES